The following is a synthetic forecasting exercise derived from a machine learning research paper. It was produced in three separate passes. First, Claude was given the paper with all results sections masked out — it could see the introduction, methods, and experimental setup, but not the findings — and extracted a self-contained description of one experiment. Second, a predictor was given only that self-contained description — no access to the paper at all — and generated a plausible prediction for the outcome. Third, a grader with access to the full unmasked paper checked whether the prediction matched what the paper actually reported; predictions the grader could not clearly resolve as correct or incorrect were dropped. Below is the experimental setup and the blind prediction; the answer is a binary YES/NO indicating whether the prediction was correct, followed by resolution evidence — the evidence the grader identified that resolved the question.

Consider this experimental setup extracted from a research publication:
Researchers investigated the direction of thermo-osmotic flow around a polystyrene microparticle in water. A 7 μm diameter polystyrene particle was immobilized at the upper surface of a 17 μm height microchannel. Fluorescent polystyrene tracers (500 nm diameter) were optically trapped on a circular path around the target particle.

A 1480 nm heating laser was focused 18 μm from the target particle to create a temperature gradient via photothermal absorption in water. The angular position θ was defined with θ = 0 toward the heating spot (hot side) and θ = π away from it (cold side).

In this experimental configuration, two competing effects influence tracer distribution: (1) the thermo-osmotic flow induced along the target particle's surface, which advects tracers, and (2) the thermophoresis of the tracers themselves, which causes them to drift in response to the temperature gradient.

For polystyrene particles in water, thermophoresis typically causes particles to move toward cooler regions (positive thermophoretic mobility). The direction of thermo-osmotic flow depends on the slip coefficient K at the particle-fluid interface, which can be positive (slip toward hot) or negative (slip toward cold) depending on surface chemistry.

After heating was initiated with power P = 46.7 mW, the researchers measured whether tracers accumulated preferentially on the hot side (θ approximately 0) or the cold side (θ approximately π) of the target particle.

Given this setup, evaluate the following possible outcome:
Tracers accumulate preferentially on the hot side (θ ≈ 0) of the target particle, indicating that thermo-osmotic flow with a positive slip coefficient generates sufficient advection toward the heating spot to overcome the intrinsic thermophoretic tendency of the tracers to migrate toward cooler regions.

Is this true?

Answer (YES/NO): YES